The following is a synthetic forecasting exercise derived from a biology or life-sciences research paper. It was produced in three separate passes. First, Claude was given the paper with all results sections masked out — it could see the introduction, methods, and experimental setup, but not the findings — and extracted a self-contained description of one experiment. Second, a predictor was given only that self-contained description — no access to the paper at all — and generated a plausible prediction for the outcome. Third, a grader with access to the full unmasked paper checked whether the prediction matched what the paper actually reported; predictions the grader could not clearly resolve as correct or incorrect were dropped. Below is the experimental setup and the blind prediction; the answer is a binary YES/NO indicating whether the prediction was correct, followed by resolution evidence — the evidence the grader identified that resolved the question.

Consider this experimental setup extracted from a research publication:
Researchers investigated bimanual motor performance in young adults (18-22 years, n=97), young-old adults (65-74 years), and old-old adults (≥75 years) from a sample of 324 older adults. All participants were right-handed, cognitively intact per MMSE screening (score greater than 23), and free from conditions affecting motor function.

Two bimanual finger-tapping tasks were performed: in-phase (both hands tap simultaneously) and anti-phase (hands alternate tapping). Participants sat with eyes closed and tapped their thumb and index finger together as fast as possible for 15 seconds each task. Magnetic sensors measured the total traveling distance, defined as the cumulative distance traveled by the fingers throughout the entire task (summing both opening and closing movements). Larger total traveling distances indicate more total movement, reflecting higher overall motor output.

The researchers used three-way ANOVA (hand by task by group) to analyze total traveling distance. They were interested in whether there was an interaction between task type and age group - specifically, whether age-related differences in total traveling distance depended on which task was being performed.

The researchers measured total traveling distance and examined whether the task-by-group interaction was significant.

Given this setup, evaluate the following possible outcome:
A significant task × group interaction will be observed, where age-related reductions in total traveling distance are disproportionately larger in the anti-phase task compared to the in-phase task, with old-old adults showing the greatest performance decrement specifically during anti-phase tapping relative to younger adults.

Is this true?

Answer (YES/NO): YES